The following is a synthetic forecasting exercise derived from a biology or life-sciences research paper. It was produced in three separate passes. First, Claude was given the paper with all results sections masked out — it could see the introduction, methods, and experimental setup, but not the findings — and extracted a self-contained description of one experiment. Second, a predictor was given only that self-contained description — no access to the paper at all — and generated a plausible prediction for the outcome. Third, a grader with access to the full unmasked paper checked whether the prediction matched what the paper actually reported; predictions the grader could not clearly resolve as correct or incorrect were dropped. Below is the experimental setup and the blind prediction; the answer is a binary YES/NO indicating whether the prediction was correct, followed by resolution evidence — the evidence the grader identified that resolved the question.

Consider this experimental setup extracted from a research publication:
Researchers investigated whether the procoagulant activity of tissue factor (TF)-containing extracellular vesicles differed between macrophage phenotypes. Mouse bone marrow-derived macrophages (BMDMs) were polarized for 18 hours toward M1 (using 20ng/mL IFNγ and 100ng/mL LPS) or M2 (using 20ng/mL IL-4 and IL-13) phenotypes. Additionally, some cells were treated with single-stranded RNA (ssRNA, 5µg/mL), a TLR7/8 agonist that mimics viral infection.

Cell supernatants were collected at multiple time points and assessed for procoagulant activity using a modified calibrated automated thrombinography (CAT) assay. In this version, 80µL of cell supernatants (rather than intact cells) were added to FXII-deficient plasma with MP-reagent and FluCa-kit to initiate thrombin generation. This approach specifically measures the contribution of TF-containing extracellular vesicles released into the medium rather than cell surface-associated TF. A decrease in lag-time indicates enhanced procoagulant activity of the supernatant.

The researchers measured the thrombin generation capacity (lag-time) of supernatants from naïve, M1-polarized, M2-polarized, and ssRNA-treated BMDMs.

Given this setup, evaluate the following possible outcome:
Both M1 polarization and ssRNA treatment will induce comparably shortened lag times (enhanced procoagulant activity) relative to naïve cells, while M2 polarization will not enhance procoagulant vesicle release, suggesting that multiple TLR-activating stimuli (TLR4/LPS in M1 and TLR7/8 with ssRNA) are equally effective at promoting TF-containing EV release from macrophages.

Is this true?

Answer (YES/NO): NO